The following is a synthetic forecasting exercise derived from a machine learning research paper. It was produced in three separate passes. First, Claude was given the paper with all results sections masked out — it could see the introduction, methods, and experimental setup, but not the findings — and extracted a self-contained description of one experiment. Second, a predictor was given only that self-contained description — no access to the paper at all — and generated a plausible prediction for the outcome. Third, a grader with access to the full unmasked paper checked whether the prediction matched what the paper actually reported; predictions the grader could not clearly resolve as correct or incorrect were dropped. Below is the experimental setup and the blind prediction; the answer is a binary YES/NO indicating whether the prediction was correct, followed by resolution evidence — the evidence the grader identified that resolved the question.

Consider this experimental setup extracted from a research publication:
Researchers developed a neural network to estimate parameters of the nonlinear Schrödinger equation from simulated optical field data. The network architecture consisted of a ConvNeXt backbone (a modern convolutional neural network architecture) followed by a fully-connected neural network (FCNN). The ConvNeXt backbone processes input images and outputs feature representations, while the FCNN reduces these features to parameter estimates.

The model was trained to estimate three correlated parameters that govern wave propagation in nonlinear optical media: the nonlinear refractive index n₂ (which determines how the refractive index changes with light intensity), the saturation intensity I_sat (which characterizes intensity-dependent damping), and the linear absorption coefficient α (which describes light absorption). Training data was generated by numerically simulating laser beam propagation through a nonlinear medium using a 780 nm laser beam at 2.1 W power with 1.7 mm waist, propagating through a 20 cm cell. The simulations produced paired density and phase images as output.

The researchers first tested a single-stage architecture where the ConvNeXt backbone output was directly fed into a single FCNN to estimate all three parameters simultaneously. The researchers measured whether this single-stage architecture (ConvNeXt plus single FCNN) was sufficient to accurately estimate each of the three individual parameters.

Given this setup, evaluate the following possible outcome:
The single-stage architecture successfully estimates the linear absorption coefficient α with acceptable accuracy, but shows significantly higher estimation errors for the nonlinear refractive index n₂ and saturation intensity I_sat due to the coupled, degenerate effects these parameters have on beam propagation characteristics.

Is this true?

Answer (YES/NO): NO